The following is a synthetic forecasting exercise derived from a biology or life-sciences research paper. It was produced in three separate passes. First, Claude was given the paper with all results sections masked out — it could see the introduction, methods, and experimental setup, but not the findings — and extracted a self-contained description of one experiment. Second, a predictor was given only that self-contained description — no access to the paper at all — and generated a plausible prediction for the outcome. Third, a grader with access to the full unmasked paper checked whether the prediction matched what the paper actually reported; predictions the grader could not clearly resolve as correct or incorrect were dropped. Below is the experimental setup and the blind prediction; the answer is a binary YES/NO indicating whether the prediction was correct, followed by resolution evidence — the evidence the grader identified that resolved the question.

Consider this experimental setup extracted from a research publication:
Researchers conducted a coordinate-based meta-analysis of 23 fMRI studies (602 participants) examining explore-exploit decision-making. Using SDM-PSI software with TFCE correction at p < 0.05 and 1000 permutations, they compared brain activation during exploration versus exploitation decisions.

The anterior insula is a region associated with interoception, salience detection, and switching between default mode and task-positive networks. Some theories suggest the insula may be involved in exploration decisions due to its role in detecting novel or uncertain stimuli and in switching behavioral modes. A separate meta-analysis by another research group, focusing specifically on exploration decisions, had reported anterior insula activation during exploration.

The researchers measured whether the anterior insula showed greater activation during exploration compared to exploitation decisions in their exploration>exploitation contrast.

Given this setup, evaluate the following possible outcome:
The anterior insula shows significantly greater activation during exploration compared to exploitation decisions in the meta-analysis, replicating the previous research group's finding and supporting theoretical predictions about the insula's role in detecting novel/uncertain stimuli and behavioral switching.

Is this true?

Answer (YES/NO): NO